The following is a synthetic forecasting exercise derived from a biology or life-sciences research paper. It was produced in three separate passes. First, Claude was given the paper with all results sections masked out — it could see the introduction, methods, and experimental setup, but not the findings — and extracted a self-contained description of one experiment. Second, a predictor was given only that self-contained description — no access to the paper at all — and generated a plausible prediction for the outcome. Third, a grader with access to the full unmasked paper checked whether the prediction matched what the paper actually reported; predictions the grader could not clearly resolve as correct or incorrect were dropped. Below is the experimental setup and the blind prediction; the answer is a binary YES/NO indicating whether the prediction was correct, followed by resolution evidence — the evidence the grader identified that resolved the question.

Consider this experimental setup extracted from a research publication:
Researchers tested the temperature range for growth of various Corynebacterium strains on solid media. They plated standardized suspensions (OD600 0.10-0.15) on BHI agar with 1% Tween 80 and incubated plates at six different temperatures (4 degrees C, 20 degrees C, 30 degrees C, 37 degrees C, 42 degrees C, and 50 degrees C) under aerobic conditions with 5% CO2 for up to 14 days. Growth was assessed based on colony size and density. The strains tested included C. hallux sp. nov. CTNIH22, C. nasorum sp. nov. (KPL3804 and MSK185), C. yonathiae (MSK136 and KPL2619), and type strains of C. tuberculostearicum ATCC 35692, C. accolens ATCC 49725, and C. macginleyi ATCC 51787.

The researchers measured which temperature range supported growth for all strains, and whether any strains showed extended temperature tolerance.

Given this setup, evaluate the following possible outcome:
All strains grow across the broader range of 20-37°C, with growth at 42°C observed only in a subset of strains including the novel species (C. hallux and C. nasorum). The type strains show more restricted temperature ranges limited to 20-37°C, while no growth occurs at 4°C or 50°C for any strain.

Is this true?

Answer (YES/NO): NO